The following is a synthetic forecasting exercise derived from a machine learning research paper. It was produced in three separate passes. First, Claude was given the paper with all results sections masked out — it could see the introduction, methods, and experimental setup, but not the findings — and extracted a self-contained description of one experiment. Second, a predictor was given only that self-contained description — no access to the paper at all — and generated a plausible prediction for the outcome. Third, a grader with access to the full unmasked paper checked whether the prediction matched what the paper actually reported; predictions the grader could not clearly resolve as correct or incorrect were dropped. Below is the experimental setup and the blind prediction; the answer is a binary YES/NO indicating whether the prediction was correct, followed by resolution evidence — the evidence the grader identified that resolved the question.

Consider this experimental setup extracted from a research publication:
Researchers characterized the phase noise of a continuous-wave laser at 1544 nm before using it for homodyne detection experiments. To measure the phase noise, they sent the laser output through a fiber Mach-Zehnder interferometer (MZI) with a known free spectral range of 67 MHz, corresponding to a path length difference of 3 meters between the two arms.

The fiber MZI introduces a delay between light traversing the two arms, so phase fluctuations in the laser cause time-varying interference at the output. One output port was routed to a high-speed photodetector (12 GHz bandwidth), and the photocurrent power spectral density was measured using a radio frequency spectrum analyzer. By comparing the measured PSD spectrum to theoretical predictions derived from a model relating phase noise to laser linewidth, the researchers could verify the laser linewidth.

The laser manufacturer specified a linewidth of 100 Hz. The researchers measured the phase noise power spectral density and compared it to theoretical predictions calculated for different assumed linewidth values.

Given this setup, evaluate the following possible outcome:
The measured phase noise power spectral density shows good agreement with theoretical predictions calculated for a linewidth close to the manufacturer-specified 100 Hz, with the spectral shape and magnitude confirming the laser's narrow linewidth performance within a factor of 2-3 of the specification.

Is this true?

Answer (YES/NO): YES